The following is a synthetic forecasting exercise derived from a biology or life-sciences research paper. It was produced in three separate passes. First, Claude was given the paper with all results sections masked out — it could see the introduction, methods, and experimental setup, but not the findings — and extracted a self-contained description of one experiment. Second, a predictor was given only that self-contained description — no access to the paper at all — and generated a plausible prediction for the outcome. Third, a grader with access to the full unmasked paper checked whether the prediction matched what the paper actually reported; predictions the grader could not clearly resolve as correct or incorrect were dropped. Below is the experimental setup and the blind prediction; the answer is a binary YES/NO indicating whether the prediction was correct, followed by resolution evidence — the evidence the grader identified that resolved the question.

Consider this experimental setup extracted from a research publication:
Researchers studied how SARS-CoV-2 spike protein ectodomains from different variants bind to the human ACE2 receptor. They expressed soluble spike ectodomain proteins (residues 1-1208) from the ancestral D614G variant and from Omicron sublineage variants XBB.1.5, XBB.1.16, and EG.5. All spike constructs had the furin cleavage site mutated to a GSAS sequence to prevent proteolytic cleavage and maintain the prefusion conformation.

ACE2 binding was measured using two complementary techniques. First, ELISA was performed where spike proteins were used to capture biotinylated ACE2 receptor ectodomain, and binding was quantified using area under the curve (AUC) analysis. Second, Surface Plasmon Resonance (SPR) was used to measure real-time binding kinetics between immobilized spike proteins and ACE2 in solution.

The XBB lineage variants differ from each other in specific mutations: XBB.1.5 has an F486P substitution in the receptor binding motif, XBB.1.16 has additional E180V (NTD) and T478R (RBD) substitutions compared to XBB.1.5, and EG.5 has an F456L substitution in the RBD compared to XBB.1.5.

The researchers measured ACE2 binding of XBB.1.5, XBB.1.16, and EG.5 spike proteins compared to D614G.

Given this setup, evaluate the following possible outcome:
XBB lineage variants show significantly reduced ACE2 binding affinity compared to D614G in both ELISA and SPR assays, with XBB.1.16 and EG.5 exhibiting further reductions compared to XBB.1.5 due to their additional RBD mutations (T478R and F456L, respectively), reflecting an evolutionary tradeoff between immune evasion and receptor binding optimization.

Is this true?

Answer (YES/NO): NO